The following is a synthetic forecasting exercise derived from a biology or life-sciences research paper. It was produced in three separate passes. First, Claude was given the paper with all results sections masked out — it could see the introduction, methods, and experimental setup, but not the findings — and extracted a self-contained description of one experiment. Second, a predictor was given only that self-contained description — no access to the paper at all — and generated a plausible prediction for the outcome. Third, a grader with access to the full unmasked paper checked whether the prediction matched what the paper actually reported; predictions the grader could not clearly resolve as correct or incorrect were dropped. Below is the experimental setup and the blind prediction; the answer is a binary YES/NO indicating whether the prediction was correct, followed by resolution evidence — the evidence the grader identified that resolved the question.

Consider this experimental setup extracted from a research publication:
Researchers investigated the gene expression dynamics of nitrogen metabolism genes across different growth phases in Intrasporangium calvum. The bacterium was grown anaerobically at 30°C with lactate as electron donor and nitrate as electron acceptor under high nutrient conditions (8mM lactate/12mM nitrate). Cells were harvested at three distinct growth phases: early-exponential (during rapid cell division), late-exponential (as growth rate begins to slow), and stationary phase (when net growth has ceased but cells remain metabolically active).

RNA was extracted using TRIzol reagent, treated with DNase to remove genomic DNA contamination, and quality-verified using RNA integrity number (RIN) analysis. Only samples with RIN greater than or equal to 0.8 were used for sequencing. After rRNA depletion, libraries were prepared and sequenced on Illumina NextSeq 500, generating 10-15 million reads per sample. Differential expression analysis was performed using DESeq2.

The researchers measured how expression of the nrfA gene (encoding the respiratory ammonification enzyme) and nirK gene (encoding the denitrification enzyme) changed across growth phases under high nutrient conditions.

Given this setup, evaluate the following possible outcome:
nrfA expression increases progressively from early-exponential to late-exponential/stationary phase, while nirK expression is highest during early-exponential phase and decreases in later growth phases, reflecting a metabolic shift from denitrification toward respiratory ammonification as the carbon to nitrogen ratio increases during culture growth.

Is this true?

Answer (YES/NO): NO